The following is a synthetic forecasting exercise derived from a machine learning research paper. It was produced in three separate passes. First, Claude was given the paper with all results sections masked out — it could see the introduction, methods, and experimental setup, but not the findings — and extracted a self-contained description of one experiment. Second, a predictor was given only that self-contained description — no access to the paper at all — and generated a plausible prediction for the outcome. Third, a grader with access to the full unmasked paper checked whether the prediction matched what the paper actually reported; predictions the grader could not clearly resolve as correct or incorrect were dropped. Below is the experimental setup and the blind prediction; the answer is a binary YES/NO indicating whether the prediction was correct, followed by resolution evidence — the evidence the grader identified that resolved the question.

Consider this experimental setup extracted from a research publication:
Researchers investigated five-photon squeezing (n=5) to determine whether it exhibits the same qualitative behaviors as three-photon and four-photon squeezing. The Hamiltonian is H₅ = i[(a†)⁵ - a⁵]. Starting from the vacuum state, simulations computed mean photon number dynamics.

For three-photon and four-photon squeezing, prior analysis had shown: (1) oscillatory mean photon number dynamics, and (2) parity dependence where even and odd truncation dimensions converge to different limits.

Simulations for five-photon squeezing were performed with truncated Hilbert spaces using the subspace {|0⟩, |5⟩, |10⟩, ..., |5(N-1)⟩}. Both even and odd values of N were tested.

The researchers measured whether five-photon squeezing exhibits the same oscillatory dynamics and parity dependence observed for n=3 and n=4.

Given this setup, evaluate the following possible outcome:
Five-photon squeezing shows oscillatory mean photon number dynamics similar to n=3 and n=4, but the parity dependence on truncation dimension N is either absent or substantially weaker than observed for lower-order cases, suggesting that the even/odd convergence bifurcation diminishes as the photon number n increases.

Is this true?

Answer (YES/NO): NO